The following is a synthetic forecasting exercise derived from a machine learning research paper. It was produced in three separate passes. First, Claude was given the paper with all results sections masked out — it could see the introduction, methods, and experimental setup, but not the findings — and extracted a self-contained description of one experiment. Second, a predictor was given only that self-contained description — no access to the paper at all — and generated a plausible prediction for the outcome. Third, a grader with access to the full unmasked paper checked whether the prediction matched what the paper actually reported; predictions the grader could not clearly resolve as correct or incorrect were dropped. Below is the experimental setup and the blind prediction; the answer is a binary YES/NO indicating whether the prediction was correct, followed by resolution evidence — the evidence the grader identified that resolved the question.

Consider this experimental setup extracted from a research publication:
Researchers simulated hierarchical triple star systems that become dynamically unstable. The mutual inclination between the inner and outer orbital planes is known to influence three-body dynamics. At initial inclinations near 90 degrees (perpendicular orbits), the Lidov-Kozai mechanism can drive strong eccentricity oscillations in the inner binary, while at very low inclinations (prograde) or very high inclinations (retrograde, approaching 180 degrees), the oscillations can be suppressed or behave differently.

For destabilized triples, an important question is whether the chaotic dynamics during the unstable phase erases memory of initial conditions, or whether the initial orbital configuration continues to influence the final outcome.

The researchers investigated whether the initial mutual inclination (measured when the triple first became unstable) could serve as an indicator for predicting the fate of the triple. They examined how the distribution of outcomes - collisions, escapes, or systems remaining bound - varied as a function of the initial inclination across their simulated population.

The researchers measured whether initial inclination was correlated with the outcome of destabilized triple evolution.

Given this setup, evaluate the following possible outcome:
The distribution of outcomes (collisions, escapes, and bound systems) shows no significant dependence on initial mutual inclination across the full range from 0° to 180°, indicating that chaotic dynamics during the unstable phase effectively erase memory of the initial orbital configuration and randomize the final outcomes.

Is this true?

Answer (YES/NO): NO